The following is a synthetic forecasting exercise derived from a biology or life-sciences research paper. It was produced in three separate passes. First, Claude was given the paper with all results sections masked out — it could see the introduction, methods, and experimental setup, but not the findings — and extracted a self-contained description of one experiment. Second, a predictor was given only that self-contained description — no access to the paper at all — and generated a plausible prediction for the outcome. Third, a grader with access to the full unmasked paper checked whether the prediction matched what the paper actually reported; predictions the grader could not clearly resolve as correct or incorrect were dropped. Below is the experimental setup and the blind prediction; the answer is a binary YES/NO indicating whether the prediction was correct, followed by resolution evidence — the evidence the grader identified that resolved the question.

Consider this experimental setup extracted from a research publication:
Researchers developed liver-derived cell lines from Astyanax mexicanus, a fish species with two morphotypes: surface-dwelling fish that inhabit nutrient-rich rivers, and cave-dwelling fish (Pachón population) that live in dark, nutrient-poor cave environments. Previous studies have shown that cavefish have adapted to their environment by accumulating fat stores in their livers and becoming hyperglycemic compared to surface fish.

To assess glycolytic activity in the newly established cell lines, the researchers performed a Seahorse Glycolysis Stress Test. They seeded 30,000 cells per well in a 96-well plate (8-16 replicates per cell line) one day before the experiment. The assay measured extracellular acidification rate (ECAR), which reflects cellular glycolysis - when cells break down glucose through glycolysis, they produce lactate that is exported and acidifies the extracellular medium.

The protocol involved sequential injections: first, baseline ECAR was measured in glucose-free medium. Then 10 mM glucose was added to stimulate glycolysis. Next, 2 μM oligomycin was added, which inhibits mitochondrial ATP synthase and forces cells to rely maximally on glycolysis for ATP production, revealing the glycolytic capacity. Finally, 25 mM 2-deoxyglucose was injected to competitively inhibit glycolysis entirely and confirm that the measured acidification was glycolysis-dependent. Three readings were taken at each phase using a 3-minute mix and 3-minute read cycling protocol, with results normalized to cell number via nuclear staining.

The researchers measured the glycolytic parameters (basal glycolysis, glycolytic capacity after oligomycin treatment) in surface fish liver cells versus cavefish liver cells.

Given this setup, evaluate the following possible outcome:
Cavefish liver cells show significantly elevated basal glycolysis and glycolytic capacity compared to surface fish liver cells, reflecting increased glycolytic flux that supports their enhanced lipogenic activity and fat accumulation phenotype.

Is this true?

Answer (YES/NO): NO